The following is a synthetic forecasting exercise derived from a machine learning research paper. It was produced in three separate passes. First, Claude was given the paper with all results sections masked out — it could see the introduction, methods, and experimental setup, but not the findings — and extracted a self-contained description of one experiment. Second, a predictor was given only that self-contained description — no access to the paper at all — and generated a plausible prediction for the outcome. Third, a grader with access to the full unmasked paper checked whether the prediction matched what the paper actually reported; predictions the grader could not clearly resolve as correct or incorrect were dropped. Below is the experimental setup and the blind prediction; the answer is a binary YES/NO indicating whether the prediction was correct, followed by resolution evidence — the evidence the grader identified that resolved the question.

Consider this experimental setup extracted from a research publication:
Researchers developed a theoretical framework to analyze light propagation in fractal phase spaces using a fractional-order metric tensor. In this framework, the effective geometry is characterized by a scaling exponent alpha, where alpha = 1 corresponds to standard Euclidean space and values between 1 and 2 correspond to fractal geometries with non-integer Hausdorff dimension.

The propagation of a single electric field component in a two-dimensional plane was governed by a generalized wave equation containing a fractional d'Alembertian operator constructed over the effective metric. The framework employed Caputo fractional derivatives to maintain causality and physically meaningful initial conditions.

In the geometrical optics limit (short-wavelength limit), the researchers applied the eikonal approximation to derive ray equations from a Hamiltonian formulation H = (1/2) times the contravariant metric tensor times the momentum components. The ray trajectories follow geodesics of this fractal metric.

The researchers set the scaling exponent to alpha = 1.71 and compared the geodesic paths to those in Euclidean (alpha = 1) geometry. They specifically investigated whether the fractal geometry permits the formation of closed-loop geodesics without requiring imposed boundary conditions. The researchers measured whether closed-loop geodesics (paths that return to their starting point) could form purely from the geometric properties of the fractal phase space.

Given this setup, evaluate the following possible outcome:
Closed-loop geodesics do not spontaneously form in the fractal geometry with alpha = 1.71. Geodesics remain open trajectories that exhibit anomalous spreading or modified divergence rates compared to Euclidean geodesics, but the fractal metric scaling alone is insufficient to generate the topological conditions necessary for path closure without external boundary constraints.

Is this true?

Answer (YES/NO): NO